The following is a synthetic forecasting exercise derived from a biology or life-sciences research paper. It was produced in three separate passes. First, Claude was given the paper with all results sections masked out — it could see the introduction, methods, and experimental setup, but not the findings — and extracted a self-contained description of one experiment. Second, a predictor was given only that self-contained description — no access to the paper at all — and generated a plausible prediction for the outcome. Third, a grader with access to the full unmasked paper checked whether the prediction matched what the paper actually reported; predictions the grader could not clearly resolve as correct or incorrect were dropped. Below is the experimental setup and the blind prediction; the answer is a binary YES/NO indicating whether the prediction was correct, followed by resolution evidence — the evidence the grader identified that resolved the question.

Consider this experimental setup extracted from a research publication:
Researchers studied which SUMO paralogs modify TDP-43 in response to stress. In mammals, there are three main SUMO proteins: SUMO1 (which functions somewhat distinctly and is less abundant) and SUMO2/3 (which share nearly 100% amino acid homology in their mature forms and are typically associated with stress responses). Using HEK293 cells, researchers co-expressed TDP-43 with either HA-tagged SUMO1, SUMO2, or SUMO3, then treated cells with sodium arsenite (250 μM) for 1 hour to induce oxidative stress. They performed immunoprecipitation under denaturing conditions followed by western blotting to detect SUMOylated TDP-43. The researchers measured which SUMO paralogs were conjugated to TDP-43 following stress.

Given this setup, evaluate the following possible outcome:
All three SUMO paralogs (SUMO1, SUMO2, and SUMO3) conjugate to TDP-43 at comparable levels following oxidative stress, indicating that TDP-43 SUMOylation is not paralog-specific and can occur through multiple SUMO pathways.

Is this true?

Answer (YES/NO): NO